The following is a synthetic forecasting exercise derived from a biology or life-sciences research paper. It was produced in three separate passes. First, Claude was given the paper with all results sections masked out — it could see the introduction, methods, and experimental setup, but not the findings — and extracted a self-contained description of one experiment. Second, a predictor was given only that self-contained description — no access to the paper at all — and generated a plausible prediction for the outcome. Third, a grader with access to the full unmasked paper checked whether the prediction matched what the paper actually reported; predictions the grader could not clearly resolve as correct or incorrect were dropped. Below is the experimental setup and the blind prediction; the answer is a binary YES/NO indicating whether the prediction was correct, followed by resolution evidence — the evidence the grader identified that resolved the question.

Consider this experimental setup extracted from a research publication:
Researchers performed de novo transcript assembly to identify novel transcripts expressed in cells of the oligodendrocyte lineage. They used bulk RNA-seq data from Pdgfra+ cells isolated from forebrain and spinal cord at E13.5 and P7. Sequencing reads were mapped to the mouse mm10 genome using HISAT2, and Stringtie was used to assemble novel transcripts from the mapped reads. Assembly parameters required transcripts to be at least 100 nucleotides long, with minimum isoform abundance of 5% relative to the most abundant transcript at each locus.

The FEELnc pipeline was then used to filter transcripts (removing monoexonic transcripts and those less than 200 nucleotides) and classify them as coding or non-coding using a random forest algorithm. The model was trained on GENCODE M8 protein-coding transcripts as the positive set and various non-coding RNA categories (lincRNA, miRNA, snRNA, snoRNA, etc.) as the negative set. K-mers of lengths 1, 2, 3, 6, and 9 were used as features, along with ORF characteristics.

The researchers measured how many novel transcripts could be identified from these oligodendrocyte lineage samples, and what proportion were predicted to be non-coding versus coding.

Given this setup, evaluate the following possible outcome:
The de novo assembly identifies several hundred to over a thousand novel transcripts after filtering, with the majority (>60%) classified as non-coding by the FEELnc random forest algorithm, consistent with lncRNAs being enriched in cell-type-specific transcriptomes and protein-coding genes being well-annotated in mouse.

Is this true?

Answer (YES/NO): NO